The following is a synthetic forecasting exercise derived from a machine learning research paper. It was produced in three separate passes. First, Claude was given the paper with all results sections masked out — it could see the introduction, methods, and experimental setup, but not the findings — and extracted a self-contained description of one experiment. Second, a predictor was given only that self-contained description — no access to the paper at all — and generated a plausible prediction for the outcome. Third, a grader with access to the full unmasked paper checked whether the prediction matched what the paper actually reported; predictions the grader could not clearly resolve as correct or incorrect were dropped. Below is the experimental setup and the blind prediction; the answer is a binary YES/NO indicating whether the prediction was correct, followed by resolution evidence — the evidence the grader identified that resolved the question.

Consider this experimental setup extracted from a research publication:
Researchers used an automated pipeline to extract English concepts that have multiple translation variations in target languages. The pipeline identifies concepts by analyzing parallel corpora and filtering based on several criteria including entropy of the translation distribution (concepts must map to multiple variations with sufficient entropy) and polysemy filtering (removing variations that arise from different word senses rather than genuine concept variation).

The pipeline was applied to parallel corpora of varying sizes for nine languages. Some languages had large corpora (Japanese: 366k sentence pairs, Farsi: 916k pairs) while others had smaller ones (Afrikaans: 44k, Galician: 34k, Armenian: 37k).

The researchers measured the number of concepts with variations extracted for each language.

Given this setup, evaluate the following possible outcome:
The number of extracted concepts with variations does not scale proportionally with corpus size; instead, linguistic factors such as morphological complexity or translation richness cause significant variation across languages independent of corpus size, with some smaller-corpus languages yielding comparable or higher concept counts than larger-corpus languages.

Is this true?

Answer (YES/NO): NO